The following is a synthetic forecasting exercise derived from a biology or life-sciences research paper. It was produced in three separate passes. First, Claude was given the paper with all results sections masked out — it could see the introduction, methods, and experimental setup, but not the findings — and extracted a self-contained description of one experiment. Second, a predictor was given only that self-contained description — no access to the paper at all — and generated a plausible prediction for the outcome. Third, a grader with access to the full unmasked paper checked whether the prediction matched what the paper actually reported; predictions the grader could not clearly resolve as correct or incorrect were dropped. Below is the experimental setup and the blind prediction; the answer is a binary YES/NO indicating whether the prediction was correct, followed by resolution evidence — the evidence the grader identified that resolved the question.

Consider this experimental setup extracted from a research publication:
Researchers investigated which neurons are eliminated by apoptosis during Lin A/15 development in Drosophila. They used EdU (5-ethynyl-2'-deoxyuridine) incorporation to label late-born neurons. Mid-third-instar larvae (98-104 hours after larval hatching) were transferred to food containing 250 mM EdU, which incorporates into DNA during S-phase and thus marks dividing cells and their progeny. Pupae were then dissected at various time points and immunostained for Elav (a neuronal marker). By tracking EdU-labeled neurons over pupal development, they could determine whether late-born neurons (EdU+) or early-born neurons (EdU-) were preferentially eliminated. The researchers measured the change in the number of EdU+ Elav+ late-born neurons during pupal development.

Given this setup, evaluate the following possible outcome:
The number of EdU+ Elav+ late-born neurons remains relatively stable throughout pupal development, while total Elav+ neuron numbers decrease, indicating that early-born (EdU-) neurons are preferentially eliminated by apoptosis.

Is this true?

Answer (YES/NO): NO